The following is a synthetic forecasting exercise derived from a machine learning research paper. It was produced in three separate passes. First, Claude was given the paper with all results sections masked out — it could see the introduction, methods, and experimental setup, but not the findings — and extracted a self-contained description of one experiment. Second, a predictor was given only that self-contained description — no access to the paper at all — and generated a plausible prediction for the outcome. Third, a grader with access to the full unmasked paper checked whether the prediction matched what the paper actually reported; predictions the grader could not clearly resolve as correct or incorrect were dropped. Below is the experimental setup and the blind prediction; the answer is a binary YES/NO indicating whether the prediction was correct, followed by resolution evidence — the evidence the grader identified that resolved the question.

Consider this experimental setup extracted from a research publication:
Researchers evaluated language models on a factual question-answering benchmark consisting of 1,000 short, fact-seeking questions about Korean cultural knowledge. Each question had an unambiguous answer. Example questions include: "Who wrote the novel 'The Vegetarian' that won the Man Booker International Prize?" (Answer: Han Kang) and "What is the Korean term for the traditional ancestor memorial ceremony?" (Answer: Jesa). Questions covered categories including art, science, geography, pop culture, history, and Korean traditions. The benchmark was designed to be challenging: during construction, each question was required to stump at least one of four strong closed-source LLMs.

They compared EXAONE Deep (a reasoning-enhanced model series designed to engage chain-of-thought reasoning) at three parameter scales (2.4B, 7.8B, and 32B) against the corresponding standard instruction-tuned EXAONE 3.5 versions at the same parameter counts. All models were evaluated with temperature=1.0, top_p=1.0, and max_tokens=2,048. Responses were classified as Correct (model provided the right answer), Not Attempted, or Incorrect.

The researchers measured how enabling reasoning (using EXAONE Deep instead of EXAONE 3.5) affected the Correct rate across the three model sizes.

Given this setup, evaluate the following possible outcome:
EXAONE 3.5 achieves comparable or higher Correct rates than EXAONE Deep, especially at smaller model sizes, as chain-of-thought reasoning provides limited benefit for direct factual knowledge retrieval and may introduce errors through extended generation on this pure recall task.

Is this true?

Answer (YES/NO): NO